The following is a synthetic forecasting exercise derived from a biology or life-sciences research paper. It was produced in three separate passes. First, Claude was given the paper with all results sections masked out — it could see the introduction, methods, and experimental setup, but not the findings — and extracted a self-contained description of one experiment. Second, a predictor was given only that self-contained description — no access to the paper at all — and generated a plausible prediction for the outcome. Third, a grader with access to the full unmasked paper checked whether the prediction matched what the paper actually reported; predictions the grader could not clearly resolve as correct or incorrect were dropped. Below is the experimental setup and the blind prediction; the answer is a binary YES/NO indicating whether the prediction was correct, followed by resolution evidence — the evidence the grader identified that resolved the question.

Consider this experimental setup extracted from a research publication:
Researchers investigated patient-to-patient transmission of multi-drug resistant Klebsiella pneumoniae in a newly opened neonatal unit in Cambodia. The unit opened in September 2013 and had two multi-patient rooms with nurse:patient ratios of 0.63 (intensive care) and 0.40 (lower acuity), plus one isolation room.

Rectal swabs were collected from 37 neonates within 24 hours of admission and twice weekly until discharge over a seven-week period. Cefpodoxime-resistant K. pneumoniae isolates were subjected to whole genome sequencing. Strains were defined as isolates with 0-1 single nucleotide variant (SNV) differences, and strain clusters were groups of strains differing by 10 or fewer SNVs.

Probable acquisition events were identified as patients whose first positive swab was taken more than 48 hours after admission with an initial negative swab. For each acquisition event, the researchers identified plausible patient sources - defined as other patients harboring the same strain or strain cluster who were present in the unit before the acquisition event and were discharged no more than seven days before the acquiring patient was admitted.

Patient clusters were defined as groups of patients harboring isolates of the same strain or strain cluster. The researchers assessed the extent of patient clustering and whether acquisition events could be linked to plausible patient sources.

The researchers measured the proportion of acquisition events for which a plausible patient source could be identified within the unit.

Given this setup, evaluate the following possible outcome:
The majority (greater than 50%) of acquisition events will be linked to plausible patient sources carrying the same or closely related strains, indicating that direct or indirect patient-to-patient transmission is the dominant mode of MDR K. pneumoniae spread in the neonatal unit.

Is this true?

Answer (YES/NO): NO